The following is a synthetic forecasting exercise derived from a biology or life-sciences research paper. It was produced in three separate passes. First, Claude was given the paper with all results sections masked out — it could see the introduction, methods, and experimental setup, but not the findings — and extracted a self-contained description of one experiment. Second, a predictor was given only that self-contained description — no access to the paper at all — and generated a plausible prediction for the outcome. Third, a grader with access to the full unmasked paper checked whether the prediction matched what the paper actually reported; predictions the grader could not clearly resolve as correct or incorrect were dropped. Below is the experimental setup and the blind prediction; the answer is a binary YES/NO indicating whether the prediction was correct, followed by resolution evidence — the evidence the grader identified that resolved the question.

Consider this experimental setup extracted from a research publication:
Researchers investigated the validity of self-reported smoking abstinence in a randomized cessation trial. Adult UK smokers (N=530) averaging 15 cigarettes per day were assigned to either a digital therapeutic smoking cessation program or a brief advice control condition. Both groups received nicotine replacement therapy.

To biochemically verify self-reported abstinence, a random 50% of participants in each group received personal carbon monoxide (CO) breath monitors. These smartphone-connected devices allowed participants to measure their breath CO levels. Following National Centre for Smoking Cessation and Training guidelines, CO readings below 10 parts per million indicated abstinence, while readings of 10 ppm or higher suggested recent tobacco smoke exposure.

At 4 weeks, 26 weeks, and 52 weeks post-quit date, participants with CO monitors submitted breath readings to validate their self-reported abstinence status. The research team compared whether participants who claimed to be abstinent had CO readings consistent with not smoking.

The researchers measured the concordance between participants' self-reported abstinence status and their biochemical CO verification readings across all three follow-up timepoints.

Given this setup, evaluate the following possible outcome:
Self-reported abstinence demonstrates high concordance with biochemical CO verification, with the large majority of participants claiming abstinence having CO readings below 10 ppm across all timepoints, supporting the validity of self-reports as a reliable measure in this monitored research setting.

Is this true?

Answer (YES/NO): YES